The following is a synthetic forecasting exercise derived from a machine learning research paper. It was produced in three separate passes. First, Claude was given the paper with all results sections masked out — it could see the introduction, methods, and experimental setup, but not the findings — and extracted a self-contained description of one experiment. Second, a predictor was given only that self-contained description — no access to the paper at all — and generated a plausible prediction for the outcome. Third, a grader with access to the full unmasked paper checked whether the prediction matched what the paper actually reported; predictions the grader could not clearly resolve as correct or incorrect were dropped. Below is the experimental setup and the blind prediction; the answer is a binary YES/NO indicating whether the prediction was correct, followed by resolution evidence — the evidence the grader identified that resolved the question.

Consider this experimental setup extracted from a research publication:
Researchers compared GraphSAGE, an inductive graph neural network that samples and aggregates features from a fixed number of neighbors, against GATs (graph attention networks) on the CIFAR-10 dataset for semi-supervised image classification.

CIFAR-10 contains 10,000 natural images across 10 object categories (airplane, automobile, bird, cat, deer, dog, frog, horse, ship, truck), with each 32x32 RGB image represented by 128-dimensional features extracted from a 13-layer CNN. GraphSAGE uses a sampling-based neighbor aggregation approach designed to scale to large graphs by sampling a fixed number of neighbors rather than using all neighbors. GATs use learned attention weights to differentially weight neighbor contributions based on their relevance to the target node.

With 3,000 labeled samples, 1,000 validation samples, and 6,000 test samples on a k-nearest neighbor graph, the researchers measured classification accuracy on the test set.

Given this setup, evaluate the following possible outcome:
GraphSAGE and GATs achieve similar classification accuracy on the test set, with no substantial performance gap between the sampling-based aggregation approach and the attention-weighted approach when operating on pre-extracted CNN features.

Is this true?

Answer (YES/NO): NO